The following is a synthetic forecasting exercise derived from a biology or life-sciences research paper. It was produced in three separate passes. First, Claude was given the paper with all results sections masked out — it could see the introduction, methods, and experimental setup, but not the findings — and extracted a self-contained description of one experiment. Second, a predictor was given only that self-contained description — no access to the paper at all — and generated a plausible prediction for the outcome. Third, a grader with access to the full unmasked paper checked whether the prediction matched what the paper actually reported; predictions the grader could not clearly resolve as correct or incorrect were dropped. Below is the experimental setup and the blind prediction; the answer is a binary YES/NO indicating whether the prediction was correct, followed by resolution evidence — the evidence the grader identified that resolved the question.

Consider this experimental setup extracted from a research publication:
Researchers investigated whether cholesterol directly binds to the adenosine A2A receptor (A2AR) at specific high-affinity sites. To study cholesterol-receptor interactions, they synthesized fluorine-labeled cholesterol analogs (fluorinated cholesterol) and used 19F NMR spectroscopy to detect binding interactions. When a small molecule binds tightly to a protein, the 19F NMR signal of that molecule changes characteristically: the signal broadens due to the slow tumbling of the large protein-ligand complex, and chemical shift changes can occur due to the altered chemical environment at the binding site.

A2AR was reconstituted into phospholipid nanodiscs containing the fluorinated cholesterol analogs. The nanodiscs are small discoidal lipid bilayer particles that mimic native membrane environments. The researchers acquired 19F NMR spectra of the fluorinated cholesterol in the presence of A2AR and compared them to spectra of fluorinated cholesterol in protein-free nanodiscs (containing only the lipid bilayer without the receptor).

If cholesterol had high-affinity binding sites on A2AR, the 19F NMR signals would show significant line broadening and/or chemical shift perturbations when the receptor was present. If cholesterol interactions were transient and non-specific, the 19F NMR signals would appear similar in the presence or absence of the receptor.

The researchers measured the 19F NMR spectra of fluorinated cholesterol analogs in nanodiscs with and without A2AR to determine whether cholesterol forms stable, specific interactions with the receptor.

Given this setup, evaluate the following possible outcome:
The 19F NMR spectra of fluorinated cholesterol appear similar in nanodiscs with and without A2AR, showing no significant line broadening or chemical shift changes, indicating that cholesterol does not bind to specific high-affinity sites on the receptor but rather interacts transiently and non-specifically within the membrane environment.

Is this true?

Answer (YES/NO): NO